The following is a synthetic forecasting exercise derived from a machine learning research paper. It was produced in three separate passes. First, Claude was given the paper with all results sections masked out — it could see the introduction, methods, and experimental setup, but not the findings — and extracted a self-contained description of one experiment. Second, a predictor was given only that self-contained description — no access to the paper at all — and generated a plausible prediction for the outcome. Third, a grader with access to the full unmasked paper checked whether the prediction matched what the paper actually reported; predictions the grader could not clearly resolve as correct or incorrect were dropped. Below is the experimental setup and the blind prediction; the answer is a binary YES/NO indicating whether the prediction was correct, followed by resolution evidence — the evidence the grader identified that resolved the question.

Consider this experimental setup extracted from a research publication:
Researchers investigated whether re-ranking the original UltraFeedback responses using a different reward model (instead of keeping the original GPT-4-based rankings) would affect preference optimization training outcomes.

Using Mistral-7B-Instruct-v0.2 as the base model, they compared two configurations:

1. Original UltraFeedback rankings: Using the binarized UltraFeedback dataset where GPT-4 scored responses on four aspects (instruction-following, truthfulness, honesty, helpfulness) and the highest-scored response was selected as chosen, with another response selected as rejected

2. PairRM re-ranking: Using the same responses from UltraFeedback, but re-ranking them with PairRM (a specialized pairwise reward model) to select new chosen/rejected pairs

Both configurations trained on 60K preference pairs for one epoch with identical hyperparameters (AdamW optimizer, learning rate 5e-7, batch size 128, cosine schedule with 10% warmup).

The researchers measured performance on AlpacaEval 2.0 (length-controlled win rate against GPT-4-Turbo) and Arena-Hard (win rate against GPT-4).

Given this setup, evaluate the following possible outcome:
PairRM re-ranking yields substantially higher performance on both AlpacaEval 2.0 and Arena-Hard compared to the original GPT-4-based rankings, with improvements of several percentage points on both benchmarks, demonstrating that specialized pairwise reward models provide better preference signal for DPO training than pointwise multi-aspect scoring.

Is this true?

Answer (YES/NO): NO